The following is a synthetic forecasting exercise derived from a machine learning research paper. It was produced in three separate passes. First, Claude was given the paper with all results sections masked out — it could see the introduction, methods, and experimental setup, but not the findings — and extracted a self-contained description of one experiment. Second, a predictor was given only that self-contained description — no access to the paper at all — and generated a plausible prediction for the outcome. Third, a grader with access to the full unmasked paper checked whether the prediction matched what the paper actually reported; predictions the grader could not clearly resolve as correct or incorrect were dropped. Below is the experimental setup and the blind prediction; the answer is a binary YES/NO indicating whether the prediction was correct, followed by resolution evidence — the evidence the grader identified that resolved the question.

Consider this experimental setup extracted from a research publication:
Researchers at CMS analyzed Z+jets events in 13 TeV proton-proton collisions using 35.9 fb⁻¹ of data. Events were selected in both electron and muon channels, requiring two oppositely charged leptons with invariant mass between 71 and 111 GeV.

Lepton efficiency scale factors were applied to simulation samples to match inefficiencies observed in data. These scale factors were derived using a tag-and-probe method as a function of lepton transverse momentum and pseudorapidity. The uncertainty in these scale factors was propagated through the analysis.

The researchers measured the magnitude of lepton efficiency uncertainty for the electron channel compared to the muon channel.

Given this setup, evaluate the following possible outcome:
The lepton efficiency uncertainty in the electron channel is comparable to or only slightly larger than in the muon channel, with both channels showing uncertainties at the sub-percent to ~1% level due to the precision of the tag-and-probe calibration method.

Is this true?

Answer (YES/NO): NO